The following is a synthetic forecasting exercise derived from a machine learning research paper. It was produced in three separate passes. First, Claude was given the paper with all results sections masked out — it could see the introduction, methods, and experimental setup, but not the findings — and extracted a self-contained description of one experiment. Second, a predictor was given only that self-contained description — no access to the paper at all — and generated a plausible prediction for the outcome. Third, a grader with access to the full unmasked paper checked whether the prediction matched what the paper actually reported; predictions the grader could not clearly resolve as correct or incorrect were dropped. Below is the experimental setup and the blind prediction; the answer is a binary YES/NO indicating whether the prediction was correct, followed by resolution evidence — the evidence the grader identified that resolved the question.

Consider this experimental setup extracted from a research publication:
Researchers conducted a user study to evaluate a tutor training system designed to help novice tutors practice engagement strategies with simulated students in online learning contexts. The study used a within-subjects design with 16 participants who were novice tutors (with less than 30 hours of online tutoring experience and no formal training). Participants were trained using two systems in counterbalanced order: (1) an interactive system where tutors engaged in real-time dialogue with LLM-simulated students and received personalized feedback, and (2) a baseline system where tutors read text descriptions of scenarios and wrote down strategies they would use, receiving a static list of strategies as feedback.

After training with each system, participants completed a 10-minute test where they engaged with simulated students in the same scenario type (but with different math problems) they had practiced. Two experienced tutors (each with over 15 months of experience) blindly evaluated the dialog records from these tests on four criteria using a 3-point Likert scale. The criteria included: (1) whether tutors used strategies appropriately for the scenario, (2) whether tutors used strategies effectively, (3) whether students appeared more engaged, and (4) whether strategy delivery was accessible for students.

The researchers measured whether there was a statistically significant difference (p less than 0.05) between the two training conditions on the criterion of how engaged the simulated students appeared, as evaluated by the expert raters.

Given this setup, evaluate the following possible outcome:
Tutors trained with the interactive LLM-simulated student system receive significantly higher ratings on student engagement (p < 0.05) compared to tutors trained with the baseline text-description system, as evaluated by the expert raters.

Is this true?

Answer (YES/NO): NO